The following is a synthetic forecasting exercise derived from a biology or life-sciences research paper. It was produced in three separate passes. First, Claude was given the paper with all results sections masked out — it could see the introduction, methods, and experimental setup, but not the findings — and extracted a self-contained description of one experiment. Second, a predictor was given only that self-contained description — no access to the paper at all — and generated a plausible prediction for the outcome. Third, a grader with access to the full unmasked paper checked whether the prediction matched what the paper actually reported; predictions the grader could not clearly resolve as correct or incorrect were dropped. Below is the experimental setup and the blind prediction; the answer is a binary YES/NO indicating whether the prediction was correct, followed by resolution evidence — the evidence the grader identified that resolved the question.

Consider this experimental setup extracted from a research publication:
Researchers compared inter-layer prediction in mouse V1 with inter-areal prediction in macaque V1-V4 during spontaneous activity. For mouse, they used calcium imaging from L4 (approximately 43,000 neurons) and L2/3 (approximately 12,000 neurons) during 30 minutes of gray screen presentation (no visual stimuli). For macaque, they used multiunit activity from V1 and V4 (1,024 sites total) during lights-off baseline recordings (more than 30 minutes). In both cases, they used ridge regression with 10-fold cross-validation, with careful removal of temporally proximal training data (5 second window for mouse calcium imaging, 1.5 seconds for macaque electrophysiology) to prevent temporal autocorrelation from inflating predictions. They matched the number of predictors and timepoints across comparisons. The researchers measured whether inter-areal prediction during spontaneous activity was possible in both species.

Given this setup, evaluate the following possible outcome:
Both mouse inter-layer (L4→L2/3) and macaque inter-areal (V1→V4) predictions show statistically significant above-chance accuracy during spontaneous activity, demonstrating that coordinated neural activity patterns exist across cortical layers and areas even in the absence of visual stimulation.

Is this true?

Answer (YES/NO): YES